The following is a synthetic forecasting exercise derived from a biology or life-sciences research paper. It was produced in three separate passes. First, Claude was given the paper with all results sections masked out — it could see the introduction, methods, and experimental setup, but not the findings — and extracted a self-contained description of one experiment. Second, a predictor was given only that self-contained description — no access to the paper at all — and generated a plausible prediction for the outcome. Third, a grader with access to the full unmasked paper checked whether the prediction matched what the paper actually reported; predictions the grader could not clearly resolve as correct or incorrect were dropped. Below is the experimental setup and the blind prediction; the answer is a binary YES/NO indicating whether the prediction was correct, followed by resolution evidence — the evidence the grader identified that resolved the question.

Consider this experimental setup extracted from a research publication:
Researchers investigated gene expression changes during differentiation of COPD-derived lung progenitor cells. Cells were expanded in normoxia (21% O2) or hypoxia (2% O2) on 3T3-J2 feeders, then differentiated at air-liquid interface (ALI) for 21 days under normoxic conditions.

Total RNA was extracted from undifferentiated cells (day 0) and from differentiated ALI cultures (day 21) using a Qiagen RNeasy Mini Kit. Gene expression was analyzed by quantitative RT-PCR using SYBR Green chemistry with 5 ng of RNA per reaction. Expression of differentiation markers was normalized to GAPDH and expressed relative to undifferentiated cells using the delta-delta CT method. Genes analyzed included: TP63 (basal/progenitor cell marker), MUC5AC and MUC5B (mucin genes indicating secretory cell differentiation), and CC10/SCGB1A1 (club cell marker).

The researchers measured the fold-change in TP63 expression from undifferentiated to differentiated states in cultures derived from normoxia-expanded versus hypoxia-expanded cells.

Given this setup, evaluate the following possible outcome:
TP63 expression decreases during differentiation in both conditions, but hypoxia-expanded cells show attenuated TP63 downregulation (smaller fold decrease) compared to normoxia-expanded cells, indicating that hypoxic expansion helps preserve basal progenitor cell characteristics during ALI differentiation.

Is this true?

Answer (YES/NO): NO